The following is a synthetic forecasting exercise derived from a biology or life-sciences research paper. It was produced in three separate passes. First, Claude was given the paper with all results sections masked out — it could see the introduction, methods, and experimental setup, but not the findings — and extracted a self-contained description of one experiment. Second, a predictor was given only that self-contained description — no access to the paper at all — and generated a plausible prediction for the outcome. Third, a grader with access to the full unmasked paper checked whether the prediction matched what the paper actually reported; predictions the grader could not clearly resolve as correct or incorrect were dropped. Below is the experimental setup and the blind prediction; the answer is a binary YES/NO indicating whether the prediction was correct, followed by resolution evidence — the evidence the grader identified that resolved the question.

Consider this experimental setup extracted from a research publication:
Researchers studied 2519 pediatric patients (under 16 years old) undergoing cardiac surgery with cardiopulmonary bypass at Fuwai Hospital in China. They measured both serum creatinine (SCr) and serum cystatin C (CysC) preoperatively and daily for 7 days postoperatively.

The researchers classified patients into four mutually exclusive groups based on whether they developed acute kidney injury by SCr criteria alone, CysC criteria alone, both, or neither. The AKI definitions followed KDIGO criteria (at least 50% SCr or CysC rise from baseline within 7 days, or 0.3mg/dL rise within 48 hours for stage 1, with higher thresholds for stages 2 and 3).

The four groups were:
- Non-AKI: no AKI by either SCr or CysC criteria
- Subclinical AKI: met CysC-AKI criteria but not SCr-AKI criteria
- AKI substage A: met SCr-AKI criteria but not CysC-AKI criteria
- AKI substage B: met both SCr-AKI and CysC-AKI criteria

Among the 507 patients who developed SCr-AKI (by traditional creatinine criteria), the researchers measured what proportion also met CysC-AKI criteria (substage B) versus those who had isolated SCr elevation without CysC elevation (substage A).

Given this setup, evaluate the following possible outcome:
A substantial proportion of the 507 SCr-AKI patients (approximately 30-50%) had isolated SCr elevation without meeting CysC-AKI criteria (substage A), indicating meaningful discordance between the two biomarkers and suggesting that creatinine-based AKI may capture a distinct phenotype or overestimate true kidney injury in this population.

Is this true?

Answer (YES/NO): NO